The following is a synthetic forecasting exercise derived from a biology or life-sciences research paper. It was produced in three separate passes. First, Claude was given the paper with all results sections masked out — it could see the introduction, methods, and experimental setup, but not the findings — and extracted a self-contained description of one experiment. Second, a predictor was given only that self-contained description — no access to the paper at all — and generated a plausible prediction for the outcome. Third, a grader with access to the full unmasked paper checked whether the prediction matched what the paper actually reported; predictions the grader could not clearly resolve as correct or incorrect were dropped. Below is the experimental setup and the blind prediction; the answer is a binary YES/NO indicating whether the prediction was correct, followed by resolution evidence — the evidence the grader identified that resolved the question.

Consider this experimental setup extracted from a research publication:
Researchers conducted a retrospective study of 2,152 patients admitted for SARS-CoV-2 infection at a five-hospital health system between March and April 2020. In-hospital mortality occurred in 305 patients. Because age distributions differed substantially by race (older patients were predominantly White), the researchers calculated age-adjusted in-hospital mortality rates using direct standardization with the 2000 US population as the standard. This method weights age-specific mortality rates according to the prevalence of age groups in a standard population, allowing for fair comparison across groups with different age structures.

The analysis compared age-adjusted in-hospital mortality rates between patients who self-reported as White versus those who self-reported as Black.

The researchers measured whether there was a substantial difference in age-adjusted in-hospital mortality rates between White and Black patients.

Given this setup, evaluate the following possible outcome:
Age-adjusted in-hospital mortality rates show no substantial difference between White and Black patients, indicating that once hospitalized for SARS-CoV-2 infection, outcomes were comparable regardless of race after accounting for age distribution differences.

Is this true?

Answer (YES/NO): YES